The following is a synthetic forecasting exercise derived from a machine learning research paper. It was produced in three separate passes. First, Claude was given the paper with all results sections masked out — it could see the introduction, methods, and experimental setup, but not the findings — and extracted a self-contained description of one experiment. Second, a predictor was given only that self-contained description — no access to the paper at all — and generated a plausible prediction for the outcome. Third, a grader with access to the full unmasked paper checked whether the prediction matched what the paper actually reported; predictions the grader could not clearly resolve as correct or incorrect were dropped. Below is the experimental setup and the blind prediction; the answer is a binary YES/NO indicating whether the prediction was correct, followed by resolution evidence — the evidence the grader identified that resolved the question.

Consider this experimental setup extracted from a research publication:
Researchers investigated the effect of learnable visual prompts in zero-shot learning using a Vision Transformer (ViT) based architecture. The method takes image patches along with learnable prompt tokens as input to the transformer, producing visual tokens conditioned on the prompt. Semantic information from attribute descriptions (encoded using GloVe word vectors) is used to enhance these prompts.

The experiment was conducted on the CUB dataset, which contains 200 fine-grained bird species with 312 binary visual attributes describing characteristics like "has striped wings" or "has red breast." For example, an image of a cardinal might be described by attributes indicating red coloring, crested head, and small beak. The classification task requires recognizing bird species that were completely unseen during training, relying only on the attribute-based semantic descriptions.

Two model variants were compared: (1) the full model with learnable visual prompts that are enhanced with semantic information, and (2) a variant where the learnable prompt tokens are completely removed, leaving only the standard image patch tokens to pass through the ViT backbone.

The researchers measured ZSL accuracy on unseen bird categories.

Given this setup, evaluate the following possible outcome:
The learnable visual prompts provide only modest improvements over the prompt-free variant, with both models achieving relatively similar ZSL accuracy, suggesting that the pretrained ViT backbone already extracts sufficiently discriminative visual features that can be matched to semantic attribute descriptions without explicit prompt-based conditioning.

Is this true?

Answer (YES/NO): NO